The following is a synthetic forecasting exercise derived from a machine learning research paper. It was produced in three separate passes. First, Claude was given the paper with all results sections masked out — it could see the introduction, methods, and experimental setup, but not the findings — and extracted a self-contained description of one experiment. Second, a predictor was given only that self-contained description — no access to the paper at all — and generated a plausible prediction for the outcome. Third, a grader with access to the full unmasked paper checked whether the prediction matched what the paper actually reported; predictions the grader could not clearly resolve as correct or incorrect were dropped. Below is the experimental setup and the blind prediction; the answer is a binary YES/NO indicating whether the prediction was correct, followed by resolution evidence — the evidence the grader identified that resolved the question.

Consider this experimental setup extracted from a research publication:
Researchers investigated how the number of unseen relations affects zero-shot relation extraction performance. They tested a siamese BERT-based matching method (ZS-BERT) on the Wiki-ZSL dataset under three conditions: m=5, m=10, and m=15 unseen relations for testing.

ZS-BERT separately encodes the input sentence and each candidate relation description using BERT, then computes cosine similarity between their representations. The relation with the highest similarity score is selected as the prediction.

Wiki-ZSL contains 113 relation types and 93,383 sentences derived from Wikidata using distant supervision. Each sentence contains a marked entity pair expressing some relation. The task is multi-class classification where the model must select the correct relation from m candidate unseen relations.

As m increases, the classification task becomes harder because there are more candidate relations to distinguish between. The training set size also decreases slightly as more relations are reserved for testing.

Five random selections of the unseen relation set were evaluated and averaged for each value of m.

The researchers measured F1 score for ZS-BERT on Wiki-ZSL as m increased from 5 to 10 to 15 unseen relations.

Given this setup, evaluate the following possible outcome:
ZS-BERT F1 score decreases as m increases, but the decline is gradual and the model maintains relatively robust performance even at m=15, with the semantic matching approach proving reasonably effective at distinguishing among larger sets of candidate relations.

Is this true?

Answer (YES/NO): NO